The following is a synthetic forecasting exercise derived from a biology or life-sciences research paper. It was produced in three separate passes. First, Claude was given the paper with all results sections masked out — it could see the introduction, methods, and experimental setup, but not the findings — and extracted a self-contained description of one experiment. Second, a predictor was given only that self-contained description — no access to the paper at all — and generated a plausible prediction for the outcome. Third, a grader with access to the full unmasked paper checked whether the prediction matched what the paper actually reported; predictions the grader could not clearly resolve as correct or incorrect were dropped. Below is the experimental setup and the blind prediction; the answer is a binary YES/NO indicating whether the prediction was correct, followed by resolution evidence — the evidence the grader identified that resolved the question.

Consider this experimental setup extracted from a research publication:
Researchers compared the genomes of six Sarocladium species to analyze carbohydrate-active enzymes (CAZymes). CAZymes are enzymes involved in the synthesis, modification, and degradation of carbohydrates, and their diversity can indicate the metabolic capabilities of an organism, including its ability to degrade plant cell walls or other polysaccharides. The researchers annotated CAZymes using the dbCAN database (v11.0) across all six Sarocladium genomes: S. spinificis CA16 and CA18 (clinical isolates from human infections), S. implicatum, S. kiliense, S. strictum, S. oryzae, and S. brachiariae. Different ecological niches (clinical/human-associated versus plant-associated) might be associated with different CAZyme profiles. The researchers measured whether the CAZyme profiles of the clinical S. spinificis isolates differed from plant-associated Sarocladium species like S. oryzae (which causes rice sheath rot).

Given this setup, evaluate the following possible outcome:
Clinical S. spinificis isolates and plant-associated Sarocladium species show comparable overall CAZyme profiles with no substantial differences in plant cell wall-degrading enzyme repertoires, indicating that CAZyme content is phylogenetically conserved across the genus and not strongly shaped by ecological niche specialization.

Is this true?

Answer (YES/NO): NO